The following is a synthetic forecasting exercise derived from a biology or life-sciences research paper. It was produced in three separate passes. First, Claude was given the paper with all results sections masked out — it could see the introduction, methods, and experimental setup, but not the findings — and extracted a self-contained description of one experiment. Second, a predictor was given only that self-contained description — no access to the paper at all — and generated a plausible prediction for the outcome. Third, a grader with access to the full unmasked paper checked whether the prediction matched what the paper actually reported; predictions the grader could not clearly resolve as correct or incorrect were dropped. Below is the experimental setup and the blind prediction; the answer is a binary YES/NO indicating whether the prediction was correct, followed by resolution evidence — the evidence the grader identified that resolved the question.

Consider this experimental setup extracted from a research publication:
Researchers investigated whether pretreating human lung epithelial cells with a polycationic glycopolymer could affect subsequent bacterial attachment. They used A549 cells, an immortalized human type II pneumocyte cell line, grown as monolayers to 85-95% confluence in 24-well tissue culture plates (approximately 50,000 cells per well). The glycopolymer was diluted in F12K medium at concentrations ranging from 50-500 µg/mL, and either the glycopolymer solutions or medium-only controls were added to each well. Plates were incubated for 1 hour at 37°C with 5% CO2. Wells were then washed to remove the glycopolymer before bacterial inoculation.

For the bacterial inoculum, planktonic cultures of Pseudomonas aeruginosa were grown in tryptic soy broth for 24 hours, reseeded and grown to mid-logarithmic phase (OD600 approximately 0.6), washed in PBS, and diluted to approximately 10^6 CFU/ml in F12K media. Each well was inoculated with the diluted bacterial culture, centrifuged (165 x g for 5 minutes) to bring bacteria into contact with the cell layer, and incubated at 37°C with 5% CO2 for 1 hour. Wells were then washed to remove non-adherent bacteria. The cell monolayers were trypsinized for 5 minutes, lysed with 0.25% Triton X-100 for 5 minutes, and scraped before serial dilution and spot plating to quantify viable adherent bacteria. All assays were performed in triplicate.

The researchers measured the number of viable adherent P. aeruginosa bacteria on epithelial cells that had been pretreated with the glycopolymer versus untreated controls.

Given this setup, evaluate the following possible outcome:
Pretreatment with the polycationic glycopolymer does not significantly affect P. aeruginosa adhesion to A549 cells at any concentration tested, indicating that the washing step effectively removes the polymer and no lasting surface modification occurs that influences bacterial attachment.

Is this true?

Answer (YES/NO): NO